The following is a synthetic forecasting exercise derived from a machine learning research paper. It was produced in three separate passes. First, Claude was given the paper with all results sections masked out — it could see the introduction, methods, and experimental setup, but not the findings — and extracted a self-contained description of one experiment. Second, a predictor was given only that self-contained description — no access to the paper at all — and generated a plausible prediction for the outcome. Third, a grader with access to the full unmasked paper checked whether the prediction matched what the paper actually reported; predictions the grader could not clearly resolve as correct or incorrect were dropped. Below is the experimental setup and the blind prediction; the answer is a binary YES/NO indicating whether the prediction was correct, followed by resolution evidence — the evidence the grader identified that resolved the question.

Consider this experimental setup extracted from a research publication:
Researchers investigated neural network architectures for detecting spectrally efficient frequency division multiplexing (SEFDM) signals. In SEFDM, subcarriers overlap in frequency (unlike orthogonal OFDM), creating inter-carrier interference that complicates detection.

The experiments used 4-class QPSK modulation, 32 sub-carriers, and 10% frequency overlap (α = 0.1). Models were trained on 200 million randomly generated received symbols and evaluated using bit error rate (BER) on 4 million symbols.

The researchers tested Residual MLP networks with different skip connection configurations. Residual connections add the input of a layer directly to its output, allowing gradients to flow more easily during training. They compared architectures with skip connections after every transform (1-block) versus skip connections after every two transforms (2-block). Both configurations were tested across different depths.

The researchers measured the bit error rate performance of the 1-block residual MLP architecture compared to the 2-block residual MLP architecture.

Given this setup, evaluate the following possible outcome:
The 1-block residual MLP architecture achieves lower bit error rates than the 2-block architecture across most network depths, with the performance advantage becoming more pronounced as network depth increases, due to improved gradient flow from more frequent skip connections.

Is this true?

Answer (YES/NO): NO